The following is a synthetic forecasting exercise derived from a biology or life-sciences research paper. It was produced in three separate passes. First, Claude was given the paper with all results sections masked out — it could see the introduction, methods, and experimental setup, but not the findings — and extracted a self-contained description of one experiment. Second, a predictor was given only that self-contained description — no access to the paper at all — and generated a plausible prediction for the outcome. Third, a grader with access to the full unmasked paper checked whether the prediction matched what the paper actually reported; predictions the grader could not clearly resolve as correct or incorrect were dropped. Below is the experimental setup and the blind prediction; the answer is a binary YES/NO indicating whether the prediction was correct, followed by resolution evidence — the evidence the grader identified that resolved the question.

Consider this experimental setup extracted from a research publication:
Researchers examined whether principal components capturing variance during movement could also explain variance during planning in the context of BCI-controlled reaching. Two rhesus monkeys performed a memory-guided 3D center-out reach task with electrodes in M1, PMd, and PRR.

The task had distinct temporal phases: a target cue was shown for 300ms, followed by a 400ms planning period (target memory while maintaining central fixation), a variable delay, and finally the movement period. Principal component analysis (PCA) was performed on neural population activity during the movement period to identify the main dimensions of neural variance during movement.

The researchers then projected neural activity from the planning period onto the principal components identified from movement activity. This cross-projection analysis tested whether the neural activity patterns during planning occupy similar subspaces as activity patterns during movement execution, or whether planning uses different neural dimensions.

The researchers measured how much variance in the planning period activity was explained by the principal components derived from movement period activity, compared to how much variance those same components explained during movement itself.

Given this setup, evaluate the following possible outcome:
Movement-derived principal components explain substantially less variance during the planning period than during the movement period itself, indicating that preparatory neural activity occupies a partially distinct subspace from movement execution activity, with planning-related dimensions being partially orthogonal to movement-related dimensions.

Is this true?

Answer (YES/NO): YES